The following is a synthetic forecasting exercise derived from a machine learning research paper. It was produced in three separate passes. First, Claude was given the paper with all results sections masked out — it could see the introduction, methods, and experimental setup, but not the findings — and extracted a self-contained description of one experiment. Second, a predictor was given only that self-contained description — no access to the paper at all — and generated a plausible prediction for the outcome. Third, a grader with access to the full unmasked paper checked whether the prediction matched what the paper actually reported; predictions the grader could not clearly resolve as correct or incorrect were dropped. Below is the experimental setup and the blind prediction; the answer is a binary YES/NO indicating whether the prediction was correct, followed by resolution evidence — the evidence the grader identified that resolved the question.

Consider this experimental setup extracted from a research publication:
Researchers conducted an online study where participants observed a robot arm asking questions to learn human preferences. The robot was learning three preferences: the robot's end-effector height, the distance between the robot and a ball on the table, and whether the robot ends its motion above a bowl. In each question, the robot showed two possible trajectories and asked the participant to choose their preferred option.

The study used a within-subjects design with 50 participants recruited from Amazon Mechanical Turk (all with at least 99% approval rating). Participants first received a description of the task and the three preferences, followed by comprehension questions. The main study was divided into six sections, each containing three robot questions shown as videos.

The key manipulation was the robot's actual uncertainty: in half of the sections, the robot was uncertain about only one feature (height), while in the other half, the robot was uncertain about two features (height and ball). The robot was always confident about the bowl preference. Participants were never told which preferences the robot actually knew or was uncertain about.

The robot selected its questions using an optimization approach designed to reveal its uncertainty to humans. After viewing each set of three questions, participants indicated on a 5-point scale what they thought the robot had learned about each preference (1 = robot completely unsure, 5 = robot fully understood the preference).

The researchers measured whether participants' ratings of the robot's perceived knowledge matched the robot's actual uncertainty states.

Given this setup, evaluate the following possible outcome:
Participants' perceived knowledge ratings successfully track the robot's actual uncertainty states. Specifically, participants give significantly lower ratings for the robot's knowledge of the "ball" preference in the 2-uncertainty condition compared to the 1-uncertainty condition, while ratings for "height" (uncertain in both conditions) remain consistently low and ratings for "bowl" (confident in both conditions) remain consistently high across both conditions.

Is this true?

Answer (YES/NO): YES